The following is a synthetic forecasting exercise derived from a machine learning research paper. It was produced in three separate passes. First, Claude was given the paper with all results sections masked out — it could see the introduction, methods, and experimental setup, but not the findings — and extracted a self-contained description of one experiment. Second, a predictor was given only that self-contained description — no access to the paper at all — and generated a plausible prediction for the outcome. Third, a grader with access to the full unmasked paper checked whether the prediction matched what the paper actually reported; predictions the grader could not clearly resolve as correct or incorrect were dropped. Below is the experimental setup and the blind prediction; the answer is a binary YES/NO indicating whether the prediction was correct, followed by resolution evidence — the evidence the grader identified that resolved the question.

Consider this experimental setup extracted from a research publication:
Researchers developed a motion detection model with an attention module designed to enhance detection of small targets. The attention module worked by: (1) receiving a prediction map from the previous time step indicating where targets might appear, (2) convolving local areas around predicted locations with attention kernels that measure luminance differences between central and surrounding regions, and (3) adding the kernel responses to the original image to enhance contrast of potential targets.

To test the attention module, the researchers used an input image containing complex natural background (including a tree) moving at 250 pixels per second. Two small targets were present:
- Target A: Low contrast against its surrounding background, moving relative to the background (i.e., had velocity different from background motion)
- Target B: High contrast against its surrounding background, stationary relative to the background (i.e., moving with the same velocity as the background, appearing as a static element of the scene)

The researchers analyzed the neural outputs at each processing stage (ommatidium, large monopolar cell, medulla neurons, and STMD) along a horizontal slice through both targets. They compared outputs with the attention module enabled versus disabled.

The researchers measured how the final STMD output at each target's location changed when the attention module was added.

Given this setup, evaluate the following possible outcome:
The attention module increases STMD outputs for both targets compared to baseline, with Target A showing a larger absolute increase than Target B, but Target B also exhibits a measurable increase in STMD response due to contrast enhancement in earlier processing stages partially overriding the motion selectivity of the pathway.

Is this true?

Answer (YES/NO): NO